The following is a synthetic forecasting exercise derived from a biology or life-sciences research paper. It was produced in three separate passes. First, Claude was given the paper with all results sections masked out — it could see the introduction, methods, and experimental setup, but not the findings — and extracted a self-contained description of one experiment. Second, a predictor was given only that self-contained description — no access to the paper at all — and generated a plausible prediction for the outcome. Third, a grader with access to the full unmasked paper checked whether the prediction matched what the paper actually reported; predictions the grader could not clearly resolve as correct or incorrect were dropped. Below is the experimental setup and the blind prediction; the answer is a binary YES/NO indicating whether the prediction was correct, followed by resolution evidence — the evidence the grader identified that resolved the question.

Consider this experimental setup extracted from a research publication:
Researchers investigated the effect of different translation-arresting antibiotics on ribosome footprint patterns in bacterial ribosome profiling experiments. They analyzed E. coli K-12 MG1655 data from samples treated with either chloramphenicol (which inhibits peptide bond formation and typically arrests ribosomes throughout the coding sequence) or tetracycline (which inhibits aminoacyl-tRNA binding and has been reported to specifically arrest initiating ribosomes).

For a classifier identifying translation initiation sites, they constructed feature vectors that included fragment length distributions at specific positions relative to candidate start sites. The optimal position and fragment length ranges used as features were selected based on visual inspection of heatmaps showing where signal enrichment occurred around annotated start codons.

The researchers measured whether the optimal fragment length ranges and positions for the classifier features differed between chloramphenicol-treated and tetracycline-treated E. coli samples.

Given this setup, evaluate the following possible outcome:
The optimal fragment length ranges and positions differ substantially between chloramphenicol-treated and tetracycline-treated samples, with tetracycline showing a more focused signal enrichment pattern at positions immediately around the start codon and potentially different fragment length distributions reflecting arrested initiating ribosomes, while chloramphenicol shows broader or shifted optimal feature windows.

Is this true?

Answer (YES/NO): NO